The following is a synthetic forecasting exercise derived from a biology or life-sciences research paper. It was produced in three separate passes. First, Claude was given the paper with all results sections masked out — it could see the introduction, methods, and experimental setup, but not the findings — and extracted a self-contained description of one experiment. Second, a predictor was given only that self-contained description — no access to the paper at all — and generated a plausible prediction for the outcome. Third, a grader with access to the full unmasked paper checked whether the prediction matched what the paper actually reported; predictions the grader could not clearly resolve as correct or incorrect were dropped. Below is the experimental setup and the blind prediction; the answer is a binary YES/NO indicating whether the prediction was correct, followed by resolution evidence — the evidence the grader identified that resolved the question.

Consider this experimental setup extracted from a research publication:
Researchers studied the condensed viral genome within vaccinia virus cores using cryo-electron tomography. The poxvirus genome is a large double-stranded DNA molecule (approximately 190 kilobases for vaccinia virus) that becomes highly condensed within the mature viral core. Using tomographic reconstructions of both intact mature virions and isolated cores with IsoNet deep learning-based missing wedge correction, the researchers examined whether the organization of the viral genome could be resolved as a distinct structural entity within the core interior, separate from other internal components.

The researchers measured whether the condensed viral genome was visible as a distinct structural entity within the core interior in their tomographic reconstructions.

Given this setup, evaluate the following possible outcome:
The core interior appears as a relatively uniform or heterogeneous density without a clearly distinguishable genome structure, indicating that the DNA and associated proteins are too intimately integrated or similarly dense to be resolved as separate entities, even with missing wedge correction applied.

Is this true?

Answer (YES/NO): NO